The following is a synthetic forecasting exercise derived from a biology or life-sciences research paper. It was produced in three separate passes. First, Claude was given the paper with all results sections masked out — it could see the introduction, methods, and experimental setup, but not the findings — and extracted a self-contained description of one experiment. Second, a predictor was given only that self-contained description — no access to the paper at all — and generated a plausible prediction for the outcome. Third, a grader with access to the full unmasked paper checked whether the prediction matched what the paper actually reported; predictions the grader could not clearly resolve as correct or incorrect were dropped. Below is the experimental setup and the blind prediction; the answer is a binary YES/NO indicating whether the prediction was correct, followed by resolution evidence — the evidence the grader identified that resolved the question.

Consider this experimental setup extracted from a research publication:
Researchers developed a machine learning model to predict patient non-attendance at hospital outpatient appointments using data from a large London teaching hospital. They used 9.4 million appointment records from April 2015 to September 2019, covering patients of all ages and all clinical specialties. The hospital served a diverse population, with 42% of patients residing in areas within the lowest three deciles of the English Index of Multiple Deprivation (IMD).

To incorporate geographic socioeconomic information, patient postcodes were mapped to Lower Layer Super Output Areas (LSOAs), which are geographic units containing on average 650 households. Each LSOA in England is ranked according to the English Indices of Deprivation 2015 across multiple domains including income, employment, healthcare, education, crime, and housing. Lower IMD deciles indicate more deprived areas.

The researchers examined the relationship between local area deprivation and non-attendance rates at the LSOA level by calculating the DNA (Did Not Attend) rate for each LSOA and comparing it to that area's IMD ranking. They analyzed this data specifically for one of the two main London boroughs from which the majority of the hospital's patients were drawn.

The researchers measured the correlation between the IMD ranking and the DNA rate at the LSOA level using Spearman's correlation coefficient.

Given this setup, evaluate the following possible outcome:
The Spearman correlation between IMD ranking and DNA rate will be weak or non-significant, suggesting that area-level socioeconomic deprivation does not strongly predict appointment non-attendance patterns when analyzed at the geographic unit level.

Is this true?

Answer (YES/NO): NO